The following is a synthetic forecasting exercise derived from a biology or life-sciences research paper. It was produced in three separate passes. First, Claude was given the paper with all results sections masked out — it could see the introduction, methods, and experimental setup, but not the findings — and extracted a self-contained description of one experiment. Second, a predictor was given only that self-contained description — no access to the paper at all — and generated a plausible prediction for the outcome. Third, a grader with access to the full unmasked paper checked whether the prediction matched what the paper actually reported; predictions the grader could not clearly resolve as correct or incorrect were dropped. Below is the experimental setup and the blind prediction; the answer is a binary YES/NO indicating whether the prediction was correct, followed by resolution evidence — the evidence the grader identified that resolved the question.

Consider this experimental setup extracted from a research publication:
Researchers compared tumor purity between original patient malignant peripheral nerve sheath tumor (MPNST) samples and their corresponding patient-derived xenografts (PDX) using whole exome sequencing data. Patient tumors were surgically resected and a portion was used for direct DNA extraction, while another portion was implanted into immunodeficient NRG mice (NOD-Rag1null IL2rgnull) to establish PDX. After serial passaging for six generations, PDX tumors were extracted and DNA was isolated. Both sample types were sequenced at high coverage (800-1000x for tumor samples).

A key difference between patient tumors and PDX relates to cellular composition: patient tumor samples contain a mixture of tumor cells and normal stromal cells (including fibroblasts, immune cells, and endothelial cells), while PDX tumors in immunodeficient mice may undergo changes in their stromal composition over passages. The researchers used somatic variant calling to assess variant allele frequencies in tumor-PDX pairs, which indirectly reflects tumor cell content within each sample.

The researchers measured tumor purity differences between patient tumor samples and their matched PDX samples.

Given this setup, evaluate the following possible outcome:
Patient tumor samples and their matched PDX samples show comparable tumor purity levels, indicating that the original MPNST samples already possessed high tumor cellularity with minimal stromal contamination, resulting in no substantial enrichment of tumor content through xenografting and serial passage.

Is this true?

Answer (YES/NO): NO